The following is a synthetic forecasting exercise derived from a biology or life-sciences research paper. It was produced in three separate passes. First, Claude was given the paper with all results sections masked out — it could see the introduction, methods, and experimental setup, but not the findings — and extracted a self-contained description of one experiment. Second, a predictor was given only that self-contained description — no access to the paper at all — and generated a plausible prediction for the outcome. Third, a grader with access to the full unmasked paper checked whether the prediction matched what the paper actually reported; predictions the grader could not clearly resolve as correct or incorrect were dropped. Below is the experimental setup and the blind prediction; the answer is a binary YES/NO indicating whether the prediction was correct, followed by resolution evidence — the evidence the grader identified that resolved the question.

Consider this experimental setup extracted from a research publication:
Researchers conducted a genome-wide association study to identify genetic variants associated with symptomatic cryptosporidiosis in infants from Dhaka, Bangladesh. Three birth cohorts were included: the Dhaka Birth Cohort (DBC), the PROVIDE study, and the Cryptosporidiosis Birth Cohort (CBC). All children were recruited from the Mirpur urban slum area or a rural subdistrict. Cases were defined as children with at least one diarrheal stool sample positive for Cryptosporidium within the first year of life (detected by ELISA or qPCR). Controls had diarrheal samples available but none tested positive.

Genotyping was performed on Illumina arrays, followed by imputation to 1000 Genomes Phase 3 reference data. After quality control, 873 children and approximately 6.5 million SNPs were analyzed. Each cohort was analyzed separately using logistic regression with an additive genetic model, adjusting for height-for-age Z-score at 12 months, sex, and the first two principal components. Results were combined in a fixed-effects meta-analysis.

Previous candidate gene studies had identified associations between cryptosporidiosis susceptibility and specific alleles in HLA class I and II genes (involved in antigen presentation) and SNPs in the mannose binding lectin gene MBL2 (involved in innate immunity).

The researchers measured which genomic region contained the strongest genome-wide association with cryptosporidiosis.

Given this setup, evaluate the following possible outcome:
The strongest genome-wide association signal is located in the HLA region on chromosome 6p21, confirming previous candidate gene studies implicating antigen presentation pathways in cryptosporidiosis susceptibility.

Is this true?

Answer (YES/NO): NO